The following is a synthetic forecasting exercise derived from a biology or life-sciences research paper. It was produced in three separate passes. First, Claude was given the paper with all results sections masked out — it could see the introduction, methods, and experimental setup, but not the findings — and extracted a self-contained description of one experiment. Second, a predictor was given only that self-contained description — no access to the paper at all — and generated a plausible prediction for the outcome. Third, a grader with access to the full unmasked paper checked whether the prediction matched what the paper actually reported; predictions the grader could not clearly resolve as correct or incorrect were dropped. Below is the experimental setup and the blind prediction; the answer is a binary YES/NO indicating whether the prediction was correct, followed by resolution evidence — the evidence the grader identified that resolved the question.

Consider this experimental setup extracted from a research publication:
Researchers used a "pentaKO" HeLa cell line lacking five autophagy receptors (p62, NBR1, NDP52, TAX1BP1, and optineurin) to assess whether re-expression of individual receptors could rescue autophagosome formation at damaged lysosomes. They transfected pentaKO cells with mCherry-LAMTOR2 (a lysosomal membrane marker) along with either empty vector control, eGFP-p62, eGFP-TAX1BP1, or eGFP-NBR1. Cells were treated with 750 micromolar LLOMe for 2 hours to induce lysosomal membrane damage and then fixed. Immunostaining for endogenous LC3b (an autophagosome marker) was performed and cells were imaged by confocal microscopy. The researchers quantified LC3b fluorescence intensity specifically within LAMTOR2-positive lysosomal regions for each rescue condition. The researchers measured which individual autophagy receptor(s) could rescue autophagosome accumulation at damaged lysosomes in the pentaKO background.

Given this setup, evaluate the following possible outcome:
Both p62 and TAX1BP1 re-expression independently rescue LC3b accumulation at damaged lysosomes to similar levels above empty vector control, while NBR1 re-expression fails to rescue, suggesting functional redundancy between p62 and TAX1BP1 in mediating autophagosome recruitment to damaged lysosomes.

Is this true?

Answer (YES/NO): NO